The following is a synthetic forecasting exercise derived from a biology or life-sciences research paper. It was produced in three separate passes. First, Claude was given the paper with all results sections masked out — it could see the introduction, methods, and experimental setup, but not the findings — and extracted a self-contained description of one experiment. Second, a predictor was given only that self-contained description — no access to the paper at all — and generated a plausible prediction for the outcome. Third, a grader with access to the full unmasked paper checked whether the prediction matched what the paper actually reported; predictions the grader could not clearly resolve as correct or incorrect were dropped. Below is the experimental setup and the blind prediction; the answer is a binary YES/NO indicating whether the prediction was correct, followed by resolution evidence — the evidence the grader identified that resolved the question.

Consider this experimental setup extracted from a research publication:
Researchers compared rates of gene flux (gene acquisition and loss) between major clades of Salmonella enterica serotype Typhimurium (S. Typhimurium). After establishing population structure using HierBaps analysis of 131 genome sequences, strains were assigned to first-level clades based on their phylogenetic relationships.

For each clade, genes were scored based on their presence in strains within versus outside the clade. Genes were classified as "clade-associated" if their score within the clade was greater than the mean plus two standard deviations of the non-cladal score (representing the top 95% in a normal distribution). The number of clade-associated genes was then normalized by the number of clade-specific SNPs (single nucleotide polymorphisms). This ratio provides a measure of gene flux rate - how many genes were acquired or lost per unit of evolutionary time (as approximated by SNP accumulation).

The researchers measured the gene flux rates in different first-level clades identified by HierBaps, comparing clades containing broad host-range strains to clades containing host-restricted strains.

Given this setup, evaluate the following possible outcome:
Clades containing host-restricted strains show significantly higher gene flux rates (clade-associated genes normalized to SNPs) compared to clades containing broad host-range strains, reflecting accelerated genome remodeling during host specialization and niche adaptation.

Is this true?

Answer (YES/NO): NO